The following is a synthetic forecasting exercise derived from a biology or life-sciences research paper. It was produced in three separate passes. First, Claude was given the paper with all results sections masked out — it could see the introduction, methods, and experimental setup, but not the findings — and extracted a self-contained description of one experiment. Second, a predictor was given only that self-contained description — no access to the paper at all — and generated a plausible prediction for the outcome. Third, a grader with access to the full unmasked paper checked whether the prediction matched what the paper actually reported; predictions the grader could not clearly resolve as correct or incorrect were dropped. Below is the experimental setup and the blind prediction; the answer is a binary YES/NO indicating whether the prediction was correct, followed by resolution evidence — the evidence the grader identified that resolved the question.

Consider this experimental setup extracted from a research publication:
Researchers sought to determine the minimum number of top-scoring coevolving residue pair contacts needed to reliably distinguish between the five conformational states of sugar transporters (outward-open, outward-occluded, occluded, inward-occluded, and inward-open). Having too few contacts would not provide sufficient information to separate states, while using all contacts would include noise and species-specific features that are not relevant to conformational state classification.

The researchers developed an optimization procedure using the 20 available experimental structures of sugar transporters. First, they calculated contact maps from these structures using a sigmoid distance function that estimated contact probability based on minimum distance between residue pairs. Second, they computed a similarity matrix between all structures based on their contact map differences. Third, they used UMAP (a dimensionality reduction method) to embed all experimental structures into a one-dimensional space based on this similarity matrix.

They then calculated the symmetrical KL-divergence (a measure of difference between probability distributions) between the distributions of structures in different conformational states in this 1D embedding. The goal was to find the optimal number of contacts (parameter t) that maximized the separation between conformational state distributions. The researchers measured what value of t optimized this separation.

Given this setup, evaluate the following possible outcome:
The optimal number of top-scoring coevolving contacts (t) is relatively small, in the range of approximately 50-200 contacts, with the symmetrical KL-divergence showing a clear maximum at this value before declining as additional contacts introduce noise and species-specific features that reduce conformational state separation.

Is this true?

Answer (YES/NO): YES